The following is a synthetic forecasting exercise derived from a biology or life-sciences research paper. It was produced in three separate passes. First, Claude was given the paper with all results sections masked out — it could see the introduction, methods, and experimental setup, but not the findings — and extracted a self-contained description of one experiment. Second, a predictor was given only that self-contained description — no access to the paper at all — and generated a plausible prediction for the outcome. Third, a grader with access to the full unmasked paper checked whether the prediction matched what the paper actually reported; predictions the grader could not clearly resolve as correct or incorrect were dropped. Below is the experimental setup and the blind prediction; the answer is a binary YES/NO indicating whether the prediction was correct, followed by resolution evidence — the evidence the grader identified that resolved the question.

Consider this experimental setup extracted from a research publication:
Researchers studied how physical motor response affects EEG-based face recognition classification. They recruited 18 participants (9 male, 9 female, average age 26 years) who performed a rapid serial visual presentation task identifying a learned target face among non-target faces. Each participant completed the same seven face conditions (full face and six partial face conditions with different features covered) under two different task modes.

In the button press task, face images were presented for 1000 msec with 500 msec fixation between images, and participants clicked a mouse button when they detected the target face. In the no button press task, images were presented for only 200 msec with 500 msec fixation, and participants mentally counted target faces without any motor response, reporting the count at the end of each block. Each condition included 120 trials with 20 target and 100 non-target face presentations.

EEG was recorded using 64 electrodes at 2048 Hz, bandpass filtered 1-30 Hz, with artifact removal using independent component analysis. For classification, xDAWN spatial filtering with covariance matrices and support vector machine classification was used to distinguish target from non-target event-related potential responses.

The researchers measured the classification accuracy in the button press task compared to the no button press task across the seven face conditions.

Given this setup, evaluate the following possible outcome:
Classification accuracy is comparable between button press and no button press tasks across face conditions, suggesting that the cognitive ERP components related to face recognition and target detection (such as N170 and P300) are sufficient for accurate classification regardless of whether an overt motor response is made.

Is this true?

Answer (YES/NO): YES